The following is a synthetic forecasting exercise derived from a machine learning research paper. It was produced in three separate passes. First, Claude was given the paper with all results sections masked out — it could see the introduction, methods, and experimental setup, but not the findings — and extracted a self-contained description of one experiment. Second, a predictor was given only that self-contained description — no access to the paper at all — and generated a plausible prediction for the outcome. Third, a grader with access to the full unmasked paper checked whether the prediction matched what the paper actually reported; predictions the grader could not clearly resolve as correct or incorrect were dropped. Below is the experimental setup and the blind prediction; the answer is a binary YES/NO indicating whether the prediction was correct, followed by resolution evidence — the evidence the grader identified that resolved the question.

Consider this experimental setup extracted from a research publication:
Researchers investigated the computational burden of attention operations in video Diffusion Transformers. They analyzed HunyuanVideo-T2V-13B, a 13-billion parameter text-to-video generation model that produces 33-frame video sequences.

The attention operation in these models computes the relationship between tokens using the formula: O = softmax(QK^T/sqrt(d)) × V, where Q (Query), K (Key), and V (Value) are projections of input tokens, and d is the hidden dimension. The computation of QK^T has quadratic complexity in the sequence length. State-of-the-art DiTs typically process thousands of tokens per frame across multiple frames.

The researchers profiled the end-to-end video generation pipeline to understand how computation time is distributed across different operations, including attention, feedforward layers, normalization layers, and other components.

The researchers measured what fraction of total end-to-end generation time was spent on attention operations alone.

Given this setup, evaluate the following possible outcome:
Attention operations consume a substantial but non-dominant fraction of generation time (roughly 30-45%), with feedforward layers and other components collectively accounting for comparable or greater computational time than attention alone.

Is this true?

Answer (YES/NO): NO